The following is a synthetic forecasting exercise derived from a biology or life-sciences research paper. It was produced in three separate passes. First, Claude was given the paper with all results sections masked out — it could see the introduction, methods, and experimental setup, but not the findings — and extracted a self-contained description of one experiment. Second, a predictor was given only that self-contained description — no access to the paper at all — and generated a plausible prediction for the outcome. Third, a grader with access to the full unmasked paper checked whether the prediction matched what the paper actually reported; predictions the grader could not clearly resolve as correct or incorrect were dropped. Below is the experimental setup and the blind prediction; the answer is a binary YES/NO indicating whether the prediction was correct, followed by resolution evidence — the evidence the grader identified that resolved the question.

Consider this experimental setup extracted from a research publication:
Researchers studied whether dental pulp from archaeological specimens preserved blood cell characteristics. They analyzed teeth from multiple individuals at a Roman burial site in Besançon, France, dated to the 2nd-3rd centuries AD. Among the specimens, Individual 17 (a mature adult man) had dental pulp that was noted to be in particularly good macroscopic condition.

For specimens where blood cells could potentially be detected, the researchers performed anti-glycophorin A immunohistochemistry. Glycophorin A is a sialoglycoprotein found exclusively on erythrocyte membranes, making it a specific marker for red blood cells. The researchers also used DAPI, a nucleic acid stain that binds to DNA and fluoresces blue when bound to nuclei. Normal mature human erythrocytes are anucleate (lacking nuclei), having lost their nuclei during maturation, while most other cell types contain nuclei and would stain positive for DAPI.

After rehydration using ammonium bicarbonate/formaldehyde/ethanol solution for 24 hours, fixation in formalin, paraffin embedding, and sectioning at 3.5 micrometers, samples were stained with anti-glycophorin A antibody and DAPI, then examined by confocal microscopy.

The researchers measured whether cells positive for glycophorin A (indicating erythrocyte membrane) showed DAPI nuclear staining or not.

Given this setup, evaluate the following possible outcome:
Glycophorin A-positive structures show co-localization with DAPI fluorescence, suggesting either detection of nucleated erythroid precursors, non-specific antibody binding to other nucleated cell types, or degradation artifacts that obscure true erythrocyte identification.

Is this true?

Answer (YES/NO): NO